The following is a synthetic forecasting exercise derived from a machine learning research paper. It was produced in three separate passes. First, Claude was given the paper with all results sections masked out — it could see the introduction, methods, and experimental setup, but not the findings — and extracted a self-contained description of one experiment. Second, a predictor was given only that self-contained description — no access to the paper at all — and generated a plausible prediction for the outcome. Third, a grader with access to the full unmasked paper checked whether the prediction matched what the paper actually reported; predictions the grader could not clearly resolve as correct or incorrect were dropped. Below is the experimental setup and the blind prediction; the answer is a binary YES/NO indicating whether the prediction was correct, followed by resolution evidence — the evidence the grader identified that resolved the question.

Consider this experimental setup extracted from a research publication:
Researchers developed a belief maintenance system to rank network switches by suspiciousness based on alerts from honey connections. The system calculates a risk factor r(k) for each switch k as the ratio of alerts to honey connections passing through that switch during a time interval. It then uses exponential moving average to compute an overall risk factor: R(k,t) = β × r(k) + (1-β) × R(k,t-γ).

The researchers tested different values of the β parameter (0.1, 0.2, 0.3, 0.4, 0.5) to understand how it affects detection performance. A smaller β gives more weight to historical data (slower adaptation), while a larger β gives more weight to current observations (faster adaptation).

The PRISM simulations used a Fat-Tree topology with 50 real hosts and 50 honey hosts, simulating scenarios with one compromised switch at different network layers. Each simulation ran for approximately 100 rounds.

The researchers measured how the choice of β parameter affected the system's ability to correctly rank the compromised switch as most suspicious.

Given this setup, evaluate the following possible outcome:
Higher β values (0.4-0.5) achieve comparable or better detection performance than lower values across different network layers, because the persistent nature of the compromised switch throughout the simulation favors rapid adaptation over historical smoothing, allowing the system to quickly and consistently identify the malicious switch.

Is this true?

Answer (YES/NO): NO